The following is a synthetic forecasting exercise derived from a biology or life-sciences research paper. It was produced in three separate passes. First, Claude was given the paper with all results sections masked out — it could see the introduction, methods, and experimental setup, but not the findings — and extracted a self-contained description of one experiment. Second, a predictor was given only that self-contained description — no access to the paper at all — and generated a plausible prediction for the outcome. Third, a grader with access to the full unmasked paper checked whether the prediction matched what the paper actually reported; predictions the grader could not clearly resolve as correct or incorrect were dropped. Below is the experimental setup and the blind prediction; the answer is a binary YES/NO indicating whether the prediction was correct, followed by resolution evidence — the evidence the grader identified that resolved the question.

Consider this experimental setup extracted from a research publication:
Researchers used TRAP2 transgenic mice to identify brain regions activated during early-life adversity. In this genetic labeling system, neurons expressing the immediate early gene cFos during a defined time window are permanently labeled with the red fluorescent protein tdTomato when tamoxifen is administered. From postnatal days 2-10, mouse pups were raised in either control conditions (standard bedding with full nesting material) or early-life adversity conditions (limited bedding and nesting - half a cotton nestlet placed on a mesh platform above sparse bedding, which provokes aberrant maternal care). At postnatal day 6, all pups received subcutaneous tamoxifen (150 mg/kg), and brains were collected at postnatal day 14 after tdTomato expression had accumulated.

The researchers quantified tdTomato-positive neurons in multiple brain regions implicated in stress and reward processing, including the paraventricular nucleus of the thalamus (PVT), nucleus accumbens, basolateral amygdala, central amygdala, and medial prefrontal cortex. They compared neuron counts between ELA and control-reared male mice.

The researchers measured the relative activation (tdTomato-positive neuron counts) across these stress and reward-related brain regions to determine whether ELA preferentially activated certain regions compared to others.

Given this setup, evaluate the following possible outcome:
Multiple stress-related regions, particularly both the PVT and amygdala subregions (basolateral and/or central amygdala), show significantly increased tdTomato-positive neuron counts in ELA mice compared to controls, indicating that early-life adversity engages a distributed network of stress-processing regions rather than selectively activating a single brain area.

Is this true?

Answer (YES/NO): NO